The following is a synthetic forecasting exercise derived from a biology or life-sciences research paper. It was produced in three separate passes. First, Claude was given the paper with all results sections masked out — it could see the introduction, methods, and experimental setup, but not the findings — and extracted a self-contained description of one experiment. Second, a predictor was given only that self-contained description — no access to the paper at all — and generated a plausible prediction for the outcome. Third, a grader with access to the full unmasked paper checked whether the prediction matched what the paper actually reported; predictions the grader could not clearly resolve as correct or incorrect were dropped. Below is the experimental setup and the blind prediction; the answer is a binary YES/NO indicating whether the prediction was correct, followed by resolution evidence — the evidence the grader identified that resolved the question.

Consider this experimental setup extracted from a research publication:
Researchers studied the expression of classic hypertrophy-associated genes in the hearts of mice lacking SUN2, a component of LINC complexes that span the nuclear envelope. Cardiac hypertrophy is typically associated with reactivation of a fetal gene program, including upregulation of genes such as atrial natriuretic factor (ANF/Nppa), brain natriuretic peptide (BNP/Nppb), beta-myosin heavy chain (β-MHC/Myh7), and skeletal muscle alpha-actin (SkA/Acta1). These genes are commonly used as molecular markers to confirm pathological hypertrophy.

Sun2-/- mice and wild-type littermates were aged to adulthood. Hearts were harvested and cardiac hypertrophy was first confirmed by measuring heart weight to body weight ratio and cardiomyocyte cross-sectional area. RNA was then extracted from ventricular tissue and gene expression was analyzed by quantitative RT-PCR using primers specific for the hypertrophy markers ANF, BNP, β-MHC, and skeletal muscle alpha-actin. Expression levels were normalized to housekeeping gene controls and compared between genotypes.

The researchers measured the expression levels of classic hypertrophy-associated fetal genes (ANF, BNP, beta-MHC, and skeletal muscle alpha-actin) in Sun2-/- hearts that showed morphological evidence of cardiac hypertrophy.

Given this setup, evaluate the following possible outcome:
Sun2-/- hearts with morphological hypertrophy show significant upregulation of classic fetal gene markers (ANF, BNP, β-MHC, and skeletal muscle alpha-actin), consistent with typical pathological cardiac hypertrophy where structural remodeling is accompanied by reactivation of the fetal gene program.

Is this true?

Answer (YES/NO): NO